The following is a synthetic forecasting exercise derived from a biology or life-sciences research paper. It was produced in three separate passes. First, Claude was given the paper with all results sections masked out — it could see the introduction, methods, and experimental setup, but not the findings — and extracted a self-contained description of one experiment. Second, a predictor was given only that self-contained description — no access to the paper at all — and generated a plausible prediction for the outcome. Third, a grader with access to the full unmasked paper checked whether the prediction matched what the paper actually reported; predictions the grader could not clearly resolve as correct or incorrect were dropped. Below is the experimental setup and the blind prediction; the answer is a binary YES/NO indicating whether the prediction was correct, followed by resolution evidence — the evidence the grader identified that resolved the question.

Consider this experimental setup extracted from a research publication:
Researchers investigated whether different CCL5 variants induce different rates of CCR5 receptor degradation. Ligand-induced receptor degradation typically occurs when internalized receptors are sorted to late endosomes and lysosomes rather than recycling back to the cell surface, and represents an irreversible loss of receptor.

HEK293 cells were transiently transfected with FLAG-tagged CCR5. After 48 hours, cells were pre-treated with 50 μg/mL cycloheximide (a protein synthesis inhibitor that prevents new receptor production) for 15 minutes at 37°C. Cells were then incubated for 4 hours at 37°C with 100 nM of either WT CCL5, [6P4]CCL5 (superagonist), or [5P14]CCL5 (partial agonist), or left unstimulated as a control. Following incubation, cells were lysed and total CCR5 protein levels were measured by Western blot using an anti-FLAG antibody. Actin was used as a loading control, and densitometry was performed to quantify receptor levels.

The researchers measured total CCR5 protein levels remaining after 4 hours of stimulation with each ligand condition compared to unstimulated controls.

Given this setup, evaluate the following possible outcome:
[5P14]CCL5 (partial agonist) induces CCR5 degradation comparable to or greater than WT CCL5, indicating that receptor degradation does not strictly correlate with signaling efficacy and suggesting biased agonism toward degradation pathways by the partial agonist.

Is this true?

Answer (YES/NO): YES